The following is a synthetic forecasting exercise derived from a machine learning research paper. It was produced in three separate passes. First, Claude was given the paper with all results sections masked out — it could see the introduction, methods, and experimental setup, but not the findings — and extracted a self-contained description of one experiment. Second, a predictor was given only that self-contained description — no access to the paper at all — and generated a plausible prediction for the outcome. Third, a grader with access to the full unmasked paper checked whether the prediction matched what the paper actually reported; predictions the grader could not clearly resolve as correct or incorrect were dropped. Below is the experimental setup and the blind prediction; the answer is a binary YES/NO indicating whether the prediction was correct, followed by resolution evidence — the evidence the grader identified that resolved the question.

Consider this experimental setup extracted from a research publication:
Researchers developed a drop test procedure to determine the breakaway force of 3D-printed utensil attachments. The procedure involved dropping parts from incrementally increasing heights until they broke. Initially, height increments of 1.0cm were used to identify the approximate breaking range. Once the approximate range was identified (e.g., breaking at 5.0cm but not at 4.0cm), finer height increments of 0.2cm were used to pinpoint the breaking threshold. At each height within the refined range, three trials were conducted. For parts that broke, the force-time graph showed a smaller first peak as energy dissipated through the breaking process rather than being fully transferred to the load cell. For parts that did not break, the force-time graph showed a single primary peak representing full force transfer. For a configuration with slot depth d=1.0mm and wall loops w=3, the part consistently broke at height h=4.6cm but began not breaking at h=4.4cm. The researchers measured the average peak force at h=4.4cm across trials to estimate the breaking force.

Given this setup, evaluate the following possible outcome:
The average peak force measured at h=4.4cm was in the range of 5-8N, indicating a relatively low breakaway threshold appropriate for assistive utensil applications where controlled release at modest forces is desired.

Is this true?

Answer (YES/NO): NO